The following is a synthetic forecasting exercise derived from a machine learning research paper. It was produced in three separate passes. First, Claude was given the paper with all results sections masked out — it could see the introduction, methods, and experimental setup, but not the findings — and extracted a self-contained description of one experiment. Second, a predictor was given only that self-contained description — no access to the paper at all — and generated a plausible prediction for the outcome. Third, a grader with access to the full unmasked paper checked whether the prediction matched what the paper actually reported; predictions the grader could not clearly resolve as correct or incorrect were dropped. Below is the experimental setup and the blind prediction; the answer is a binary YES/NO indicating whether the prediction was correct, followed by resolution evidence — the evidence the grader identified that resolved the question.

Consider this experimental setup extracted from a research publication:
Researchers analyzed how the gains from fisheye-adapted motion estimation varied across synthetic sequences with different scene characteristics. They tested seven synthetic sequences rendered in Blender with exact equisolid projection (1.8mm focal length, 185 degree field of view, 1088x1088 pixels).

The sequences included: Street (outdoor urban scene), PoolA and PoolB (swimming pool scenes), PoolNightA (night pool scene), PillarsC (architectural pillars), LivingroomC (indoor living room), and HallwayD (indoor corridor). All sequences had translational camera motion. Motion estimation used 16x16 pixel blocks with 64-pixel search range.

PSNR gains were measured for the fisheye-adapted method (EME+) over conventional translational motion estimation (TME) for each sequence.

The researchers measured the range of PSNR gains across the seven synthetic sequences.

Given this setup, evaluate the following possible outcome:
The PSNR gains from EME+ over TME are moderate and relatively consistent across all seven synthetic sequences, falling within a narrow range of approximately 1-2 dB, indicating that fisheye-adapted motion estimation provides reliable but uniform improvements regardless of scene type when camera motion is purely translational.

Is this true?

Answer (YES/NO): NO